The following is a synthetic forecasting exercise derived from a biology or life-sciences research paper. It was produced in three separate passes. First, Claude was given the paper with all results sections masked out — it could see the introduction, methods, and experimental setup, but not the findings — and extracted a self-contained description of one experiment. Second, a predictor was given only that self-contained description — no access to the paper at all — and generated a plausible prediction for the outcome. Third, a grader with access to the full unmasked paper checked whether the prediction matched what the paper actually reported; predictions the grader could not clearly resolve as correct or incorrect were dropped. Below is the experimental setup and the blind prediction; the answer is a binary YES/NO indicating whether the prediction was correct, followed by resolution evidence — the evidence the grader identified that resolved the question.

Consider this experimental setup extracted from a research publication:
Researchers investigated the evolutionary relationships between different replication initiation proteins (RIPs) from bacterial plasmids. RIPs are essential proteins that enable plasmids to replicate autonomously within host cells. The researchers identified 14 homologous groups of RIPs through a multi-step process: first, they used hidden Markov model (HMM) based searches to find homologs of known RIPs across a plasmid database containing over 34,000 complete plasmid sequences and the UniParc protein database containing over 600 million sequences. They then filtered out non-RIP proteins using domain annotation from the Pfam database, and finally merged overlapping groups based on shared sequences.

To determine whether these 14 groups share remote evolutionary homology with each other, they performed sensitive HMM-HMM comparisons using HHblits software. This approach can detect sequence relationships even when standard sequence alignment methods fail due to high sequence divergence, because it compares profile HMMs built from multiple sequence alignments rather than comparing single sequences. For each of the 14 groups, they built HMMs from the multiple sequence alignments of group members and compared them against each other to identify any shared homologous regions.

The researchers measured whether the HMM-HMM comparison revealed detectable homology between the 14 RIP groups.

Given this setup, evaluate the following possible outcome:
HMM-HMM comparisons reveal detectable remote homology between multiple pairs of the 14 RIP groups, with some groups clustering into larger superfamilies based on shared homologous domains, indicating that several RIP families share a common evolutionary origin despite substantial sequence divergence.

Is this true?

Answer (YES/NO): YES